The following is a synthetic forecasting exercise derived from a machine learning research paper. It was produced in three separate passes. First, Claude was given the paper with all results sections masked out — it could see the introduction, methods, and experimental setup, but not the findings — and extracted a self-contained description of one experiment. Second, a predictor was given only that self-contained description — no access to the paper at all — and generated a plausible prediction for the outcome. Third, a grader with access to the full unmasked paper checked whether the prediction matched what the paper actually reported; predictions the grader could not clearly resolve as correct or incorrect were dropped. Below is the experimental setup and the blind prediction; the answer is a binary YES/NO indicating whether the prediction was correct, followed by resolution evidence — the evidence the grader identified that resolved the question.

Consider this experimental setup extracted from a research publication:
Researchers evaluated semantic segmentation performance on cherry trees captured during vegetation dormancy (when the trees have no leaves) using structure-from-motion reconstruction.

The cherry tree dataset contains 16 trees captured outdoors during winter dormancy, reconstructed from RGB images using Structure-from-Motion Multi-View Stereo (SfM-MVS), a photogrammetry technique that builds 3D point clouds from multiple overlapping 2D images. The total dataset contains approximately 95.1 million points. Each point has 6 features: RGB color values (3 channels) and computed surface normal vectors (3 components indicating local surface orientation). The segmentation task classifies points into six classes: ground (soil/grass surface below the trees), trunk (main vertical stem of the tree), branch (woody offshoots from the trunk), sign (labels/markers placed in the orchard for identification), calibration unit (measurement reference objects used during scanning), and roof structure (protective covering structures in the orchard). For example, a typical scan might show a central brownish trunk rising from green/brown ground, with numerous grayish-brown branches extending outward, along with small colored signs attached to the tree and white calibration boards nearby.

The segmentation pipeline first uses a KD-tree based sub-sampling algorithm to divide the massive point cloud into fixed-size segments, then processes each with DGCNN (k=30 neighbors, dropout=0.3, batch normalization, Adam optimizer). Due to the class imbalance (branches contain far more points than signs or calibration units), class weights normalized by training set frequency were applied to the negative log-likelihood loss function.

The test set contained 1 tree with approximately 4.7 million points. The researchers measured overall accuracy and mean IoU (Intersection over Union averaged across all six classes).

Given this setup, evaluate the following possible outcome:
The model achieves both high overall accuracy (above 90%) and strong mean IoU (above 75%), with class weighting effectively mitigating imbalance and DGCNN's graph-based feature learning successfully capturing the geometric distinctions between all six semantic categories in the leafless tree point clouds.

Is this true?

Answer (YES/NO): YES